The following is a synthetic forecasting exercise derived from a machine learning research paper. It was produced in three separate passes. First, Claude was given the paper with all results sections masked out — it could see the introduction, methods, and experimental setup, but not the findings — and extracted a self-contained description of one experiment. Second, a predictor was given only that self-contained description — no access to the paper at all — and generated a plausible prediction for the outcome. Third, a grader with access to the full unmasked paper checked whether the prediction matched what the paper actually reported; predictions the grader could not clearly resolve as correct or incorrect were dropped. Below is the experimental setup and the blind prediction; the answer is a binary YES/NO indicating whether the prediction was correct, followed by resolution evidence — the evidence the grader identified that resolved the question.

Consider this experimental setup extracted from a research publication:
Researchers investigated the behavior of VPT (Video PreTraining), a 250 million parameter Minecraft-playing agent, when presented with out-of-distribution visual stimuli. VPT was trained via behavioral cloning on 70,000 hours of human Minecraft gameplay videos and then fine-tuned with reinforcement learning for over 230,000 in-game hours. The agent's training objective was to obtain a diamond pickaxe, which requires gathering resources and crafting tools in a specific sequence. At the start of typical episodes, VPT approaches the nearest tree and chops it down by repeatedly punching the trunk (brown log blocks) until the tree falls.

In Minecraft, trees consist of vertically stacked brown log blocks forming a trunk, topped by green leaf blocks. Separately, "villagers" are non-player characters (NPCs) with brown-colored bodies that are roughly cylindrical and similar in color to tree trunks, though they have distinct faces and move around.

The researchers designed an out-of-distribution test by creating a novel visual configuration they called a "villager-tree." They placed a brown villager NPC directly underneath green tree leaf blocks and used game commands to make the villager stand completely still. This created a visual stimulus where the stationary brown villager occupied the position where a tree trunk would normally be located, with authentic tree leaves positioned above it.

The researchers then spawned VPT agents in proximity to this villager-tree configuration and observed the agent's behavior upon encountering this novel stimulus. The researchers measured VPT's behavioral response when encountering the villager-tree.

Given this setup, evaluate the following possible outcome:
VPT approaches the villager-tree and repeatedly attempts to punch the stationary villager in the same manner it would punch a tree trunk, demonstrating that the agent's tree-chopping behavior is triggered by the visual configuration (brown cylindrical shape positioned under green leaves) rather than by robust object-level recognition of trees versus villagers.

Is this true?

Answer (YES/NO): YES